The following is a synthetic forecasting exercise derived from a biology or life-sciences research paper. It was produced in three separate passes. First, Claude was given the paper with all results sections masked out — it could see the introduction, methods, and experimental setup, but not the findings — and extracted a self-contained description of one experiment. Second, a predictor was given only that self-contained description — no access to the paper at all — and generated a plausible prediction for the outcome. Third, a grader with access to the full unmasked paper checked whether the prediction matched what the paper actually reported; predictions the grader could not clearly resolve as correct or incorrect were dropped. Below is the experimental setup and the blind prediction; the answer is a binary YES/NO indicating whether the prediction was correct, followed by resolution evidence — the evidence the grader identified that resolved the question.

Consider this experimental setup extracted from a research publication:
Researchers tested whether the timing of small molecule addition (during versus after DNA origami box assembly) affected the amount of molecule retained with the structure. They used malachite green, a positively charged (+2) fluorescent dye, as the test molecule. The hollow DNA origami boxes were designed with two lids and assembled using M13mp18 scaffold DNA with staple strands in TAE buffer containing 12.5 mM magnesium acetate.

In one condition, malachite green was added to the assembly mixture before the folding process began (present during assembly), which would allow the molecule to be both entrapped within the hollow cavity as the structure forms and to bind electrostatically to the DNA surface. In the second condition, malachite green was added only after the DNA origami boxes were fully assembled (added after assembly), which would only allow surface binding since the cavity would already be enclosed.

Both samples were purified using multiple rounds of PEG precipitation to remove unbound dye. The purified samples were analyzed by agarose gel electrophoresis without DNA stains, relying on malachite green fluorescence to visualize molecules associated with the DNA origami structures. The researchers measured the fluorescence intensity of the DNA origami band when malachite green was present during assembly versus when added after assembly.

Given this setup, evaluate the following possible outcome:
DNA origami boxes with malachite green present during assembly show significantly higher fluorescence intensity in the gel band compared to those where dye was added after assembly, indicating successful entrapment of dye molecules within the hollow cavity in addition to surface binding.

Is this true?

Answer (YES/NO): YES